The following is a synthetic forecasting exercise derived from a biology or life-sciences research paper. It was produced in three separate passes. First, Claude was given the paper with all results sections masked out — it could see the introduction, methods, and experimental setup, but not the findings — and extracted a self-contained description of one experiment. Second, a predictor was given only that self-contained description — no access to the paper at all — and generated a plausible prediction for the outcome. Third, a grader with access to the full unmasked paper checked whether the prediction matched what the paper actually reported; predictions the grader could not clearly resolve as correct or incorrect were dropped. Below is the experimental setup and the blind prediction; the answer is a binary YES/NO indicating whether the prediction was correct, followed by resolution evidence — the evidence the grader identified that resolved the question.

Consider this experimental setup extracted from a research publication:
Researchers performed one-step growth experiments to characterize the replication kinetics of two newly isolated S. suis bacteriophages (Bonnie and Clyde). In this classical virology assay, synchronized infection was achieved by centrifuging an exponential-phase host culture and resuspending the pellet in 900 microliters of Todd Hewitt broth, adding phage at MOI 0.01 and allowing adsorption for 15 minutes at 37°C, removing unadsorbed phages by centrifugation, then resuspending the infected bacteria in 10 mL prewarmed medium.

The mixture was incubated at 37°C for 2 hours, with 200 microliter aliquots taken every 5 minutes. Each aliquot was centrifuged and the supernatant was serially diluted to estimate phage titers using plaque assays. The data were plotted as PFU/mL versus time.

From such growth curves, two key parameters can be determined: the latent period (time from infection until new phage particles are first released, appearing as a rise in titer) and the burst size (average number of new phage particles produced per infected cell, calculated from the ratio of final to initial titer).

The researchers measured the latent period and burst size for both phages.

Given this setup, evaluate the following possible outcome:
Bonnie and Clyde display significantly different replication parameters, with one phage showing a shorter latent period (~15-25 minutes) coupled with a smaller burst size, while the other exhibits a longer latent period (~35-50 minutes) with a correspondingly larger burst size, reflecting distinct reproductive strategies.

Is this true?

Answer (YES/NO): NO